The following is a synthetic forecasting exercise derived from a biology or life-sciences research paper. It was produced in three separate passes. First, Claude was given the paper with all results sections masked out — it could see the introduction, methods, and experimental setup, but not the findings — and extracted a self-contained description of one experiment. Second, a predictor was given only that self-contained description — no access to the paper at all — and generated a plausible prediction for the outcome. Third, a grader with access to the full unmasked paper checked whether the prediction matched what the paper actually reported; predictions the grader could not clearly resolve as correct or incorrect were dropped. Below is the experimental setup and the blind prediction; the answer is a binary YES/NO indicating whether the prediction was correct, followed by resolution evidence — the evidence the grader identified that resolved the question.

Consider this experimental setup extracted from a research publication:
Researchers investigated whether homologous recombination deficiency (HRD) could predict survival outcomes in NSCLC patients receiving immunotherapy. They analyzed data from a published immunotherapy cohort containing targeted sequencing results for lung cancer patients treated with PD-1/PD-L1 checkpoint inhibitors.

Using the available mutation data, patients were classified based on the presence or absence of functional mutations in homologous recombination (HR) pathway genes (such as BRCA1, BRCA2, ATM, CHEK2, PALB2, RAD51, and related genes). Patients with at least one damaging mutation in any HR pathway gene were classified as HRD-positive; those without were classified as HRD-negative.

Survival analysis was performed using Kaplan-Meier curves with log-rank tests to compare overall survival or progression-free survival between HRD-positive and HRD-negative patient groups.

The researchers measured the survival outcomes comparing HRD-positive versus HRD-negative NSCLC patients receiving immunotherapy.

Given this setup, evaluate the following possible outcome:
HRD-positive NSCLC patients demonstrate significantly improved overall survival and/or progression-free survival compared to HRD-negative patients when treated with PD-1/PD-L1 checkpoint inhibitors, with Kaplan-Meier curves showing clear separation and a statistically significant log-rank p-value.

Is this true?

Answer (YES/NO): YES